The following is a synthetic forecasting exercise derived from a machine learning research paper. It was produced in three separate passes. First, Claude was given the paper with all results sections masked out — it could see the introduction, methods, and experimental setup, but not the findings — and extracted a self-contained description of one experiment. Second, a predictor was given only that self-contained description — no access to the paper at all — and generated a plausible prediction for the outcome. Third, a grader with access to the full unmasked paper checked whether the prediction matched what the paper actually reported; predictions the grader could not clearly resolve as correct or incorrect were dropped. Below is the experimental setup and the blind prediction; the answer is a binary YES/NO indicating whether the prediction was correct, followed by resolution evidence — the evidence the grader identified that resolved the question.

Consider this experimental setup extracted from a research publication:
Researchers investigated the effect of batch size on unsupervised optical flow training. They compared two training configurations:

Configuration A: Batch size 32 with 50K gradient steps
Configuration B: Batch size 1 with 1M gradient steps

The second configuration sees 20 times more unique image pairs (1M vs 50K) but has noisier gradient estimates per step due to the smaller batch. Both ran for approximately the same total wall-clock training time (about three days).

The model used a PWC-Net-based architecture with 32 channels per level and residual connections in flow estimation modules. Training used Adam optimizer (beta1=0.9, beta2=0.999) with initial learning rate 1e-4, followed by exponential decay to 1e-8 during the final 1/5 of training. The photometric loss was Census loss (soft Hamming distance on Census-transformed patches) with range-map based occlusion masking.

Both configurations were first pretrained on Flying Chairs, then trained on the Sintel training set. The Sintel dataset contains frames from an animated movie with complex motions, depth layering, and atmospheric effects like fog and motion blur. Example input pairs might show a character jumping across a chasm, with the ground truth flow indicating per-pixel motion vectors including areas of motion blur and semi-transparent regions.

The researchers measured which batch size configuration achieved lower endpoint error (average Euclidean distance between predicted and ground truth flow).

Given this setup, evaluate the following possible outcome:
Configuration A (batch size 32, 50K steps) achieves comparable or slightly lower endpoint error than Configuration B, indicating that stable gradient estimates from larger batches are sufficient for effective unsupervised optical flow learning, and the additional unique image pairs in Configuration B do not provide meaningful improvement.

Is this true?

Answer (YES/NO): NO